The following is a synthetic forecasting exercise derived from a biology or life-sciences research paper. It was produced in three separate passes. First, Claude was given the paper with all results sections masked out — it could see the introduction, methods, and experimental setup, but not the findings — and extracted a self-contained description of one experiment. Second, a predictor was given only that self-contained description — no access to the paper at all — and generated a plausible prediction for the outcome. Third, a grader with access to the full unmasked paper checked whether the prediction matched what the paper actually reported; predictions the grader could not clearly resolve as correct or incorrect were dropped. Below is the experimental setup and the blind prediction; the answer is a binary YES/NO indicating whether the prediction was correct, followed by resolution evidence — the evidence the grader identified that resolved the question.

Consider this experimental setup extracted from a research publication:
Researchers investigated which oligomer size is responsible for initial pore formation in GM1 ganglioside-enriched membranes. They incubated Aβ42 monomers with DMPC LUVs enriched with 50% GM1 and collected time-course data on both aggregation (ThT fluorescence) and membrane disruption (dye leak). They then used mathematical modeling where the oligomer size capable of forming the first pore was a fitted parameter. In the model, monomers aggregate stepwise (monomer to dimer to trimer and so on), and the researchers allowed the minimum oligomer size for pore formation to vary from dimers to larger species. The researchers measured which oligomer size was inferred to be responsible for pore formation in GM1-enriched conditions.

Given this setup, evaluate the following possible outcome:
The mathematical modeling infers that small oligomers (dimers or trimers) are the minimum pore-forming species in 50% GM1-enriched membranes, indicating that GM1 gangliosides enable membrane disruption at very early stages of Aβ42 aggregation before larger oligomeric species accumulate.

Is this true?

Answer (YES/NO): YES